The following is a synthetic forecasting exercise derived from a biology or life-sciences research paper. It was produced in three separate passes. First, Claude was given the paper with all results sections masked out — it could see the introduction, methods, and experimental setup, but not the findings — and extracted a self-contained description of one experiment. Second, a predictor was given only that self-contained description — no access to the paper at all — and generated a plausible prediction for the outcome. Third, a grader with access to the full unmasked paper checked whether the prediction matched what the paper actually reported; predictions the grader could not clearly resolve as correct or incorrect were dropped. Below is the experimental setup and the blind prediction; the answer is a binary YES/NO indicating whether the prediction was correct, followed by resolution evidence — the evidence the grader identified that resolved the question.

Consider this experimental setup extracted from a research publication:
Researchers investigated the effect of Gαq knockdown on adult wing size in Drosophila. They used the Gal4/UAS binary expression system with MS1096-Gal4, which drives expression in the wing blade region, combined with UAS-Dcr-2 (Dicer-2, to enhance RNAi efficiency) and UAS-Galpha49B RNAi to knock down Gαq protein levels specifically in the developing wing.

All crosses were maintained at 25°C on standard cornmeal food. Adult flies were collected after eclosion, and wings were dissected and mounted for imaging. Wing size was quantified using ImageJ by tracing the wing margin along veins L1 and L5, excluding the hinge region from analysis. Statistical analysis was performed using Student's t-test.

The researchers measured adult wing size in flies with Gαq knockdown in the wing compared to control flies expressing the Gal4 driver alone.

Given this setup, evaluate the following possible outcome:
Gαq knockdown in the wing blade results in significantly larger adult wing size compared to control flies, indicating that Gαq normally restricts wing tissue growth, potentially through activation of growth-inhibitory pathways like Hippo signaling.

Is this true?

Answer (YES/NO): NO